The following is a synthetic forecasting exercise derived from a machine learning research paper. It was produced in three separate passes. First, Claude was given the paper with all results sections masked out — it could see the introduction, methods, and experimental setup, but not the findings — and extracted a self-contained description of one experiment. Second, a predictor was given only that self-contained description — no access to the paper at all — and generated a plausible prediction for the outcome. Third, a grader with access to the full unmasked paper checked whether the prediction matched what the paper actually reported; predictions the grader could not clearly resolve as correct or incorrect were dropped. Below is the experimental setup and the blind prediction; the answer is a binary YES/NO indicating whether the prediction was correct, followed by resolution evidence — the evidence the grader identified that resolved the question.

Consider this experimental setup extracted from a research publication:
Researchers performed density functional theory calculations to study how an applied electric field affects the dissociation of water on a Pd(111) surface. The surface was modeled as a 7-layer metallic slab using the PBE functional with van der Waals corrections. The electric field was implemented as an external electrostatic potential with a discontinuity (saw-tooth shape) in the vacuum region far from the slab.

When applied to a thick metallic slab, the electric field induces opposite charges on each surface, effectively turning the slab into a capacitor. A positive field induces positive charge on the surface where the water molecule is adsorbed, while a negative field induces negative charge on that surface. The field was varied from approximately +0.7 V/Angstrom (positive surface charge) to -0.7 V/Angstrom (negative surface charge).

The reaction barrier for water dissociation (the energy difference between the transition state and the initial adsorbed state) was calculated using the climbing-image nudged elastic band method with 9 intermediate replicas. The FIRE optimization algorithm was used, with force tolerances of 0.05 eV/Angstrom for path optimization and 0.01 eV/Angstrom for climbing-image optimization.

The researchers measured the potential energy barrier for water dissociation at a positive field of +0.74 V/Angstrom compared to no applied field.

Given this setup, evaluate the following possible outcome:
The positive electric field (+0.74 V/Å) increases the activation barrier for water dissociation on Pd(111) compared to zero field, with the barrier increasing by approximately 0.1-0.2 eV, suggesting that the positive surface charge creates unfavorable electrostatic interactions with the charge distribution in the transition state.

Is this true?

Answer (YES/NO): NO